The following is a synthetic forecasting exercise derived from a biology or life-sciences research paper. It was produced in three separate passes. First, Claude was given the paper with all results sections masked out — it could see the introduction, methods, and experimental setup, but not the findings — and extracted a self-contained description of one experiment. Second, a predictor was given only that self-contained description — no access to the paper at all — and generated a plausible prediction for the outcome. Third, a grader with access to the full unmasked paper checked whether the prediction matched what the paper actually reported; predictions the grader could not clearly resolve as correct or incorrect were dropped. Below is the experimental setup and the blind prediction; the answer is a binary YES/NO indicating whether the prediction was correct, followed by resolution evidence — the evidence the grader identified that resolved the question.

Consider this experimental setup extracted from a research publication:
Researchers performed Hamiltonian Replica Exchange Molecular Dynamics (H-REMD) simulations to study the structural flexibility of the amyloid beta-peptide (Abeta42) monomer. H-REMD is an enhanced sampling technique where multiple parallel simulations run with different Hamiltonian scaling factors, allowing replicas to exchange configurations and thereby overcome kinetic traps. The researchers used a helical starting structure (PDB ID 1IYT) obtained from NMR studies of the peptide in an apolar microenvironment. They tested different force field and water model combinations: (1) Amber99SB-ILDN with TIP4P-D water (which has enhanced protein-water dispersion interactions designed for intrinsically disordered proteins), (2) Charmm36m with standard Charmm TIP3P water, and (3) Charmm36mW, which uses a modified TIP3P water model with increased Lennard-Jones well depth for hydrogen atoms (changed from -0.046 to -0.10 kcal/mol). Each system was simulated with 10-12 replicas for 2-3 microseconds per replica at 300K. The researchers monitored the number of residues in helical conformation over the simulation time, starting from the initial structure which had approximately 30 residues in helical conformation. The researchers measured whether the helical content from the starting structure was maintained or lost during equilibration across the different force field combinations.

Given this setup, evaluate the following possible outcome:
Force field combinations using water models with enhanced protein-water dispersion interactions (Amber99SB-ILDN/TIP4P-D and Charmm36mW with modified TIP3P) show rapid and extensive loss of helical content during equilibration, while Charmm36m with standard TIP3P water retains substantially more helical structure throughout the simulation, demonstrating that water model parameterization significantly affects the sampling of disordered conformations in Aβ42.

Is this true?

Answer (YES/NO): YES